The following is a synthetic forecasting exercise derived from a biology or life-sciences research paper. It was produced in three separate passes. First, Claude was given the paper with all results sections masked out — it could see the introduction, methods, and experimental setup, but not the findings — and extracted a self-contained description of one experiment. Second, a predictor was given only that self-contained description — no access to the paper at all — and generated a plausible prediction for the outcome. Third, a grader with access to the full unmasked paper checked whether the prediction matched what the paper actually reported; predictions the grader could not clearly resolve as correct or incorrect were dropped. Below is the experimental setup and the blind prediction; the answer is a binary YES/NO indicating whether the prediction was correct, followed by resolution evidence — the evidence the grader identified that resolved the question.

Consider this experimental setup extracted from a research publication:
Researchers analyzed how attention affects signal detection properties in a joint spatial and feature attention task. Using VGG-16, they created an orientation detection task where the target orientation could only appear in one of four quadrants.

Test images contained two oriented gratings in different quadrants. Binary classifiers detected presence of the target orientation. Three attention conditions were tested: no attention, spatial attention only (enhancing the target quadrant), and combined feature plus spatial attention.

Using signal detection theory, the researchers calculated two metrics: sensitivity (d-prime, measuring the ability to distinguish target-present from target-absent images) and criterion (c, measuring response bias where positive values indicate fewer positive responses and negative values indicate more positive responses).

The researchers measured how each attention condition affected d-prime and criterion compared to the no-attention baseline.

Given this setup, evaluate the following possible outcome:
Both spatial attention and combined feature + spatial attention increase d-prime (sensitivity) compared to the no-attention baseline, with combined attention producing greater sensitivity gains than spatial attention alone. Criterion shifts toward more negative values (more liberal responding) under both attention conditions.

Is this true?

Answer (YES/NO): NO